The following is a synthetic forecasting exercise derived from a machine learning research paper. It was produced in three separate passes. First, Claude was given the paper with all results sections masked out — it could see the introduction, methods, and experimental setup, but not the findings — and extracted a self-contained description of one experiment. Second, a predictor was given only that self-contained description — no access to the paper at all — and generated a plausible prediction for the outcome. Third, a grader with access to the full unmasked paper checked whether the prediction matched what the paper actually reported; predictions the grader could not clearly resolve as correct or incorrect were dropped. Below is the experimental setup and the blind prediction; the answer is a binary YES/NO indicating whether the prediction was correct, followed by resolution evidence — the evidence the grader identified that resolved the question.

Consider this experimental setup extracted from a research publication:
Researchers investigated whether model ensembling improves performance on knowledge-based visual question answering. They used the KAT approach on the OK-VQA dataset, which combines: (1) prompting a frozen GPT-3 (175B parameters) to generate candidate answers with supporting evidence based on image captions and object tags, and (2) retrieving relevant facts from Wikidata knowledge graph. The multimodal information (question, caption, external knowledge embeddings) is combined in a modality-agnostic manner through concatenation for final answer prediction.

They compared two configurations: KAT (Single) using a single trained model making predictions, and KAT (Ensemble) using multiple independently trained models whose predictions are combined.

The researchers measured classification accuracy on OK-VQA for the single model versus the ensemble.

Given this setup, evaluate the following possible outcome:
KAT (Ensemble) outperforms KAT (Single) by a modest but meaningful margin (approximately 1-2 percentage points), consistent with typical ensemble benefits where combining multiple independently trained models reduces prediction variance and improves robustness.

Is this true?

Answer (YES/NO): YES